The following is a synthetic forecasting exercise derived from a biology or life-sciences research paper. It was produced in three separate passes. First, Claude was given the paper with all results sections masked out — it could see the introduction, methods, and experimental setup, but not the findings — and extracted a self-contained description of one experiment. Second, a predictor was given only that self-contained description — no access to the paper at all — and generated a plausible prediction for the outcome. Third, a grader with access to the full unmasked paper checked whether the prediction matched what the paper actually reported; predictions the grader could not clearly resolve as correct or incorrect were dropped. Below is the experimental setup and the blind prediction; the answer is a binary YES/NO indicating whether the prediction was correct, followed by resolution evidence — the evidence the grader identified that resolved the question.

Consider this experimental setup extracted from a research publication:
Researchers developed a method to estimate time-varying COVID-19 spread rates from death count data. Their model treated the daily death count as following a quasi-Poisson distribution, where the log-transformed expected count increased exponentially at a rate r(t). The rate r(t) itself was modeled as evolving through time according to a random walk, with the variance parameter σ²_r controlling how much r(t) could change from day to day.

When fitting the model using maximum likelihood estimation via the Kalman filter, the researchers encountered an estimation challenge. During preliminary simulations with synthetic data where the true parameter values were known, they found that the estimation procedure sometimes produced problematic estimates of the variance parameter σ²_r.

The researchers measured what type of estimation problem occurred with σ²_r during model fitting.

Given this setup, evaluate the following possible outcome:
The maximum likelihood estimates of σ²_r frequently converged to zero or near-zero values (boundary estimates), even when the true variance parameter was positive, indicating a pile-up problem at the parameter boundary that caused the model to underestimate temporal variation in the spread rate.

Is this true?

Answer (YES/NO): YES